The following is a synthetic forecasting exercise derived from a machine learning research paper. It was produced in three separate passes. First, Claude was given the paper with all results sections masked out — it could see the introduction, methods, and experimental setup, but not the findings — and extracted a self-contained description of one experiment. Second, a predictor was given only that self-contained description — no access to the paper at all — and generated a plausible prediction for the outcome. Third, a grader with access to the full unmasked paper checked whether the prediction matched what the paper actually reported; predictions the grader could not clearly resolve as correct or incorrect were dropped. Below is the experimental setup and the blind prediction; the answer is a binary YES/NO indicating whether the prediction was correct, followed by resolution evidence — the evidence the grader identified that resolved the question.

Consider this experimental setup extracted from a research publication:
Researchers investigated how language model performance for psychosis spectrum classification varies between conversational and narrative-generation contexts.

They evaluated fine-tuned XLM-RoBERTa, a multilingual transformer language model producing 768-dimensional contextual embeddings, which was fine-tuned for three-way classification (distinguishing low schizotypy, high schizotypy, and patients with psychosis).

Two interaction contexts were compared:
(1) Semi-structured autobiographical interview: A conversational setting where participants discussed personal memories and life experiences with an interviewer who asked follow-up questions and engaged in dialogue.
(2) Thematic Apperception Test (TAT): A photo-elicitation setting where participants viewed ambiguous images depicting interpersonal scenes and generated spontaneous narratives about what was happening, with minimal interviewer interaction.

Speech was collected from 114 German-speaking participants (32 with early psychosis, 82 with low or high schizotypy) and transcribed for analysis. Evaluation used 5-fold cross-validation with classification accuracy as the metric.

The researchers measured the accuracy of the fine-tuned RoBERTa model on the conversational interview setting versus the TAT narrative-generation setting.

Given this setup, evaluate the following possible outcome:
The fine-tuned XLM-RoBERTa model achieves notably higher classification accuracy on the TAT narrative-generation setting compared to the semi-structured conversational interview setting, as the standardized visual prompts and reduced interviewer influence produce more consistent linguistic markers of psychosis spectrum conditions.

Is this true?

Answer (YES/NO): NO